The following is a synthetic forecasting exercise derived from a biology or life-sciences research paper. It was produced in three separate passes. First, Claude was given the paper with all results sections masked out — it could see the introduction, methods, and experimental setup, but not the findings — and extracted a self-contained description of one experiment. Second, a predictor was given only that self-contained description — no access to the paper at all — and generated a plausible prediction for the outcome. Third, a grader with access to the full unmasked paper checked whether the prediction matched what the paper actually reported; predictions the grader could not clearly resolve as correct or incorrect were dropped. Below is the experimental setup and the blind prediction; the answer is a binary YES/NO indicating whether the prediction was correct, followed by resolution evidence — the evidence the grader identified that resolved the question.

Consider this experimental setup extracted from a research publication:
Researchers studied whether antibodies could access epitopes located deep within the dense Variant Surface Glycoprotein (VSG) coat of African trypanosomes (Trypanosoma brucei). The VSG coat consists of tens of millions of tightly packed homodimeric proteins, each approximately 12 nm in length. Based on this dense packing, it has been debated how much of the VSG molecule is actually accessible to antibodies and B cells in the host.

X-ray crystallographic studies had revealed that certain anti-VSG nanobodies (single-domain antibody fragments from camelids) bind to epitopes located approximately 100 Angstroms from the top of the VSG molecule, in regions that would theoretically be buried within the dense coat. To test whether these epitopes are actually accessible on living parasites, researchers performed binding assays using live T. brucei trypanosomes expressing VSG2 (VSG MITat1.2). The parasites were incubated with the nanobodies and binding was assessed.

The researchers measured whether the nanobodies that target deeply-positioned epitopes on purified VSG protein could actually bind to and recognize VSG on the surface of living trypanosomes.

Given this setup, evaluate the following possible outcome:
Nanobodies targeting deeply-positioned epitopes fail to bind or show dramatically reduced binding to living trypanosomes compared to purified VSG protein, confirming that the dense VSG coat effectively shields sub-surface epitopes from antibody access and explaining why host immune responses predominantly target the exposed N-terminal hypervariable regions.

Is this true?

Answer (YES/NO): NO